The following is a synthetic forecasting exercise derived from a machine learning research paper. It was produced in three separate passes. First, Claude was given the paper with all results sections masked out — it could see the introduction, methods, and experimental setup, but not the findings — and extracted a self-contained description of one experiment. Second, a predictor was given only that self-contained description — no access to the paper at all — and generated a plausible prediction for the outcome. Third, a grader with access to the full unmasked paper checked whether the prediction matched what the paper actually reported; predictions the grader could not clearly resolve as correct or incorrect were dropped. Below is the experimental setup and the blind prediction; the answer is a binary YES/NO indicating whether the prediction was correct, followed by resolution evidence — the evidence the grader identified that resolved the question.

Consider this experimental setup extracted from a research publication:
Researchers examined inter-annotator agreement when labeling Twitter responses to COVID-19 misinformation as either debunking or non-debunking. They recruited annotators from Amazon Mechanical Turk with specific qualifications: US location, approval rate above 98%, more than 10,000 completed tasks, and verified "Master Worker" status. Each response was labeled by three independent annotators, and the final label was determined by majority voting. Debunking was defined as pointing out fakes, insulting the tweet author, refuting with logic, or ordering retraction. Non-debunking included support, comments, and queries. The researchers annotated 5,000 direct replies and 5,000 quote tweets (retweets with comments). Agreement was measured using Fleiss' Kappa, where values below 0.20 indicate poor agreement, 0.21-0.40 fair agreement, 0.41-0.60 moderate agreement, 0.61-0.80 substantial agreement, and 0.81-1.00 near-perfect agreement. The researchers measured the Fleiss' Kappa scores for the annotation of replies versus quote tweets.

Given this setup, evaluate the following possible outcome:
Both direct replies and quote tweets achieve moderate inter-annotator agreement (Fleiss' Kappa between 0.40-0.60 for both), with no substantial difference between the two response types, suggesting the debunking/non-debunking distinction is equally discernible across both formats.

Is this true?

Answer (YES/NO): YES